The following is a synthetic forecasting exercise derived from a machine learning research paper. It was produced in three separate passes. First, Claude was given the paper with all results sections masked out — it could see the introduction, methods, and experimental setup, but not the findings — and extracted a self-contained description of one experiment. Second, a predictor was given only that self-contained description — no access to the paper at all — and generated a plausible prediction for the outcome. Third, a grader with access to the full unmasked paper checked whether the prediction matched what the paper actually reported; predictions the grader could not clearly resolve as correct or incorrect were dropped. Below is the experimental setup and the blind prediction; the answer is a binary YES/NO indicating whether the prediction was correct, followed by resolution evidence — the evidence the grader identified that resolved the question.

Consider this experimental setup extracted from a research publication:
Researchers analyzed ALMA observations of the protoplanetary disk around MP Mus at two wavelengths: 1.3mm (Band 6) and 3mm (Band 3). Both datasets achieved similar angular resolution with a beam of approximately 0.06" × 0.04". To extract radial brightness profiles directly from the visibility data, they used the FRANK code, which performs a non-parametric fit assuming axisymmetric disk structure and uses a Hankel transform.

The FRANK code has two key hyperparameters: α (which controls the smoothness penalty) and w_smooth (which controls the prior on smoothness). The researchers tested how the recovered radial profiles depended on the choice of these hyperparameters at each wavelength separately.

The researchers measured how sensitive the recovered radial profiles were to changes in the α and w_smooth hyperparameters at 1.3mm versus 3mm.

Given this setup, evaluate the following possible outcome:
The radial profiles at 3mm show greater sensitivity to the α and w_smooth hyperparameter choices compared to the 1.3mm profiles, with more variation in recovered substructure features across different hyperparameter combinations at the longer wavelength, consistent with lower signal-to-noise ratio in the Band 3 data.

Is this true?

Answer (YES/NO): YES